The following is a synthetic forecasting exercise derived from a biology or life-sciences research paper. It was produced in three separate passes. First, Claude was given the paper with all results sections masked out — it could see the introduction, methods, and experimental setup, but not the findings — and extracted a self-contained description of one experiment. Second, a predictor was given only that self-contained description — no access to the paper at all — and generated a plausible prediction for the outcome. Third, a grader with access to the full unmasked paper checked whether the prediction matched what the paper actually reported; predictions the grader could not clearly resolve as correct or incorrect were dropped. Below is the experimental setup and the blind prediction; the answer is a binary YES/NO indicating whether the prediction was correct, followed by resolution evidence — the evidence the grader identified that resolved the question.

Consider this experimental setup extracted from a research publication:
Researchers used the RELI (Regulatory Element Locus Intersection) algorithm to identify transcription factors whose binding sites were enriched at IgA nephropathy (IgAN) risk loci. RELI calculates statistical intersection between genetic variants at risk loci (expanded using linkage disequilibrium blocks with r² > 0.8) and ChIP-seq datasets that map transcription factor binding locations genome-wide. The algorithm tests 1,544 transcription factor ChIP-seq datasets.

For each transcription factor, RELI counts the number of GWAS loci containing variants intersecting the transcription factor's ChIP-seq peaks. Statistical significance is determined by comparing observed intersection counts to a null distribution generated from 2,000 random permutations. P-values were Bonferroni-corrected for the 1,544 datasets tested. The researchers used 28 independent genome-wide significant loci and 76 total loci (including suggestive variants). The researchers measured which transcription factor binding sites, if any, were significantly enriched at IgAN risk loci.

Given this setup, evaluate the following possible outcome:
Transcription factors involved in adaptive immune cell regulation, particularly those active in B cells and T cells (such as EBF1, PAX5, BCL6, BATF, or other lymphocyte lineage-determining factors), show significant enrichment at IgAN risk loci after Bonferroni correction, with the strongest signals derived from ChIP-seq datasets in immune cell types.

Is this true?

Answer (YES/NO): NO